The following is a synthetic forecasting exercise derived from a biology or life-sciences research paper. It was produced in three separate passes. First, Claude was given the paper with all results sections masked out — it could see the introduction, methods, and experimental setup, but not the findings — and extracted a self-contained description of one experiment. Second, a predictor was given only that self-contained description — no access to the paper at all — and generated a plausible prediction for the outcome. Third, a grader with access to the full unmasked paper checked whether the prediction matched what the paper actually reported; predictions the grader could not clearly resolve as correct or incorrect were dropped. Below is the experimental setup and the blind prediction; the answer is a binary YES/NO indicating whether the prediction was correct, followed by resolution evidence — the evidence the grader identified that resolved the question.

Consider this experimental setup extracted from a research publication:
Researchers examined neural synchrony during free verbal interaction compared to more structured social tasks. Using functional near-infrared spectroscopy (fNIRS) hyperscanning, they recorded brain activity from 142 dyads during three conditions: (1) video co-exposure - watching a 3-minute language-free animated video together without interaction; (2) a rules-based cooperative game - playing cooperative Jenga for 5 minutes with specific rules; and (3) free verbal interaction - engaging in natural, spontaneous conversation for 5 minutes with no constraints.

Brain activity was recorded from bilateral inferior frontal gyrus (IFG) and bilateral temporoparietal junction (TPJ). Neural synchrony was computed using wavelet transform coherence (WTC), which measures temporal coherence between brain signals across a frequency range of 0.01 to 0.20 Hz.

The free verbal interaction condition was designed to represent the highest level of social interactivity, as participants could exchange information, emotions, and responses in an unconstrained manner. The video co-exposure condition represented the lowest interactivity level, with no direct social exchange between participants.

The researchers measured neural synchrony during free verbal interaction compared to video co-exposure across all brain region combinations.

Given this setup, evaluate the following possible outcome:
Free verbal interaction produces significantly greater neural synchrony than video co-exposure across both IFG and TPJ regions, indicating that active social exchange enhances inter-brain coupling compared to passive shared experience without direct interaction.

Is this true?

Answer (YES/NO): NO